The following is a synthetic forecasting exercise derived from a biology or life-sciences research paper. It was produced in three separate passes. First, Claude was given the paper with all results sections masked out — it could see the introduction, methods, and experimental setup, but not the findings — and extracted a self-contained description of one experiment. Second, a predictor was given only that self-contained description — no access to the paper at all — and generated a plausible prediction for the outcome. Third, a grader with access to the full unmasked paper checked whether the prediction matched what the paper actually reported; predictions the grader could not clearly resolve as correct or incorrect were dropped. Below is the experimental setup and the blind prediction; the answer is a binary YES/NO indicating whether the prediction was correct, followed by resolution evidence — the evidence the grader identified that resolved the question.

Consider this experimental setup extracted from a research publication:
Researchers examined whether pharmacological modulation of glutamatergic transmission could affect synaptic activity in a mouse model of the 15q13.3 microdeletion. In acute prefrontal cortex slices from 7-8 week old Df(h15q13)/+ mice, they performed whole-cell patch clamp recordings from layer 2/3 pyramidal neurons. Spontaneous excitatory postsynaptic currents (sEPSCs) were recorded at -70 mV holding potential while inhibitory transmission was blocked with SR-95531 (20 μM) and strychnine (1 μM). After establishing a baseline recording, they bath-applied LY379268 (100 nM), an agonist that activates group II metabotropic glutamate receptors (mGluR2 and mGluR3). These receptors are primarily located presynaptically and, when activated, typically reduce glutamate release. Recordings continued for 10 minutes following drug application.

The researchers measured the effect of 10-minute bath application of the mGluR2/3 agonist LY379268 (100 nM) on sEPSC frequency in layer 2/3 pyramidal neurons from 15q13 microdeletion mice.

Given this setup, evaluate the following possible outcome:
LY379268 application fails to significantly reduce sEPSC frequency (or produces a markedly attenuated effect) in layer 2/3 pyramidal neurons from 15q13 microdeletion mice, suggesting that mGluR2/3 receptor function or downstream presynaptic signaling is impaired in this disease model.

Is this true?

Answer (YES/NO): NO